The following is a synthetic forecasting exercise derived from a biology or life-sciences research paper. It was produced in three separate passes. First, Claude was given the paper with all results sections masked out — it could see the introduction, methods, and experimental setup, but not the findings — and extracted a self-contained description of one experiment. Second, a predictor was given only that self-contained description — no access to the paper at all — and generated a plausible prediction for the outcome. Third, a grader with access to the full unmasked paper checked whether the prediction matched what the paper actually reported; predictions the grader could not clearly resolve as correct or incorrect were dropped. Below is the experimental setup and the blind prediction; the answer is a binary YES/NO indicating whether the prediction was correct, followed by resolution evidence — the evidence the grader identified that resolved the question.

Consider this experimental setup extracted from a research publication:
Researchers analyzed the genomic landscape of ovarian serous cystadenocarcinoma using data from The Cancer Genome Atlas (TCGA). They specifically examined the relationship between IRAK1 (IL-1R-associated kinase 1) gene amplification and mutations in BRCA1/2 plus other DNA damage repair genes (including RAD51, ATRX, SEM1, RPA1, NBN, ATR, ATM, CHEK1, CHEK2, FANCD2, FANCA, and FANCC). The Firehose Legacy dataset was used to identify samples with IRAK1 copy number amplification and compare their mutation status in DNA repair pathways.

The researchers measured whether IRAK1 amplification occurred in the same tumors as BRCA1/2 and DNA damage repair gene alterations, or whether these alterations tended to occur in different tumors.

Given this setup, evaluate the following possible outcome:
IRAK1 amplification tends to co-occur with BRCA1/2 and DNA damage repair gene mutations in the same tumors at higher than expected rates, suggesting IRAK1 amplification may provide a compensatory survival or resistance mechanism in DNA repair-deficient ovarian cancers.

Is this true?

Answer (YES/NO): NO